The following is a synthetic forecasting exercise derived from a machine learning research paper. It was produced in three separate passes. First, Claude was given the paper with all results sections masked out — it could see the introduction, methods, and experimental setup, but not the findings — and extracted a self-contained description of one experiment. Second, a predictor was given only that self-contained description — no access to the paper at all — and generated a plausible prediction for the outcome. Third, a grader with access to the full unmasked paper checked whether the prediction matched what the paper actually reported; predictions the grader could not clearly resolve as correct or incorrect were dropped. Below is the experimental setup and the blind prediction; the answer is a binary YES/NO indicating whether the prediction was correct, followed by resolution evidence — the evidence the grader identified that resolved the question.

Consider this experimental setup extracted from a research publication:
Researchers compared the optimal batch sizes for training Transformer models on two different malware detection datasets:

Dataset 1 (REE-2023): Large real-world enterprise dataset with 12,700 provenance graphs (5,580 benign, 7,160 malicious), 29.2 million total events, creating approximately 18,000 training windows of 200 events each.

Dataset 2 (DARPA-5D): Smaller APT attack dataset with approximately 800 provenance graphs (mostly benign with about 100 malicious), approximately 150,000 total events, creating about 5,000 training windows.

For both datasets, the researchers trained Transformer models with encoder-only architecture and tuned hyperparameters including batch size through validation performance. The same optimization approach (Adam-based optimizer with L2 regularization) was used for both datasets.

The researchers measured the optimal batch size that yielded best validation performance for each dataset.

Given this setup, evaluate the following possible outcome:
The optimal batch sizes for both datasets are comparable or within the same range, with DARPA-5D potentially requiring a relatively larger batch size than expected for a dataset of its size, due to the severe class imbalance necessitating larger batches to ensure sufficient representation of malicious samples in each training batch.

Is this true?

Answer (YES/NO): NO